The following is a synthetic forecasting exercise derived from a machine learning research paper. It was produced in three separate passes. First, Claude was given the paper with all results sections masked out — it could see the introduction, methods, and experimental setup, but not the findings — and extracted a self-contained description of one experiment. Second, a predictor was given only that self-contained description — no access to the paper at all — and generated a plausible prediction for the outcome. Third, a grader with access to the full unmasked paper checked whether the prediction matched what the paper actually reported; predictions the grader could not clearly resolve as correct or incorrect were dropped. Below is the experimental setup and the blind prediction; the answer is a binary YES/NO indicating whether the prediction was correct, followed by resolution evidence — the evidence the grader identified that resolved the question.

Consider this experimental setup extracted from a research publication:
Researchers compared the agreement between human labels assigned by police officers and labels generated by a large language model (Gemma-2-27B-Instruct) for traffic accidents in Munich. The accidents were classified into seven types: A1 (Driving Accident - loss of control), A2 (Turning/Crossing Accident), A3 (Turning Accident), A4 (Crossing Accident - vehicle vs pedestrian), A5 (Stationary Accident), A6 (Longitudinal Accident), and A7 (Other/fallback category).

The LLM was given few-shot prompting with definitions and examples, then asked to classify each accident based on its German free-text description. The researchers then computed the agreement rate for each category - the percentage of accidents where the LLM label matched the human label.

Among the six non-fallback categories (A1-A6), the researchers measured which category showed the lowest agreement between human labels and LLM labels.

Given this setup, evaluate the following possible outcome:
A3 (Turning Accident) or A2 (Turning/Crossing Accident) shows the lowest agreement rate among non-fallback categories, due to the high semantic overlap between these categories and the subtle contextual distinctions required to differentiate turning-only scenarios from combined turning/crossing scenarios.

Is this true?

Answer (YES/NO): YES